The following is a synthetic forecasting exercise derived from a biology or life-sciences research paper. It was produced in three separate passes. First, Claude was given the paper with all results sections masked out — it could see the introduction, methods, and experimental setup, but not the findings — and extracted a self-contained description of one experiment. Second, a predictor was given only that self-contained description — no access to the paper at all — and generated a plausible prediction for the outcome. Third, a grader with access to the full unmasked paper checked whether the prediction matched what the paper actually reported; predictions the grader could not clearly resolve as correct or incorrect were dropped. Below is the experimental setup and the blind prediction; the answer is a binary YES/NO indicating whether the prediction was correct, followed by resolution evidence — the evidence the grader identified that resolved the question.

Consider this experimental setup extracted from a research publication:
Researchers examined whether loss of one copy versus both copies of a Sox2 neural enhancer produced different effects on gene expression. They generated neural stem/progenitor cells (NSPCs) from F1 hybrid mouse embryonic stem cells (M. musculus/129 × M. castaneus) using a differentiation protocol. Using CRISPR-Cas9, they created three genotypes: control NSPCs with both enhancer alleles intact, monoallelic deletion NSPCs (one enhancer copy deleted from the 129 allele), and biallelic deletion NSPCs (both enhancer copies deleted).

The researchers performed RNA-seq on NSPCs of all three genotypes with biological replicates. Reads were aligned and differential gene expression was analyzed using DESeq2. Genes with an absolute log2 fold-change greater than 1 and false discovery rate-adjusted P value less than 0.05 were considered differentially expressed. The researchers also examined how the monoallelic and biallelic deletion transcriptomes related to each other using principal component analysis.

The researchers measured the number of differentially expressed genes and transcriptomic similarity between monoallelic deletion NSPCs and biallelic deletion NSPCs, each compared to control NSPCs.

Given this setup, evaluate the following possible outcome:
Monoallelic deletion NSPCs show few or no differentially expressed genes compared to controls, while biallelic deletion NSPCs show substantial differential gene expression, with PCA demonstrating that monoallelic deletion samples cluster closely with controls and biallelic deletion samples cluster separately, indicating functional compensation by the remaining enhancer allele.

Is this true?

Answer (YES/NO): NO